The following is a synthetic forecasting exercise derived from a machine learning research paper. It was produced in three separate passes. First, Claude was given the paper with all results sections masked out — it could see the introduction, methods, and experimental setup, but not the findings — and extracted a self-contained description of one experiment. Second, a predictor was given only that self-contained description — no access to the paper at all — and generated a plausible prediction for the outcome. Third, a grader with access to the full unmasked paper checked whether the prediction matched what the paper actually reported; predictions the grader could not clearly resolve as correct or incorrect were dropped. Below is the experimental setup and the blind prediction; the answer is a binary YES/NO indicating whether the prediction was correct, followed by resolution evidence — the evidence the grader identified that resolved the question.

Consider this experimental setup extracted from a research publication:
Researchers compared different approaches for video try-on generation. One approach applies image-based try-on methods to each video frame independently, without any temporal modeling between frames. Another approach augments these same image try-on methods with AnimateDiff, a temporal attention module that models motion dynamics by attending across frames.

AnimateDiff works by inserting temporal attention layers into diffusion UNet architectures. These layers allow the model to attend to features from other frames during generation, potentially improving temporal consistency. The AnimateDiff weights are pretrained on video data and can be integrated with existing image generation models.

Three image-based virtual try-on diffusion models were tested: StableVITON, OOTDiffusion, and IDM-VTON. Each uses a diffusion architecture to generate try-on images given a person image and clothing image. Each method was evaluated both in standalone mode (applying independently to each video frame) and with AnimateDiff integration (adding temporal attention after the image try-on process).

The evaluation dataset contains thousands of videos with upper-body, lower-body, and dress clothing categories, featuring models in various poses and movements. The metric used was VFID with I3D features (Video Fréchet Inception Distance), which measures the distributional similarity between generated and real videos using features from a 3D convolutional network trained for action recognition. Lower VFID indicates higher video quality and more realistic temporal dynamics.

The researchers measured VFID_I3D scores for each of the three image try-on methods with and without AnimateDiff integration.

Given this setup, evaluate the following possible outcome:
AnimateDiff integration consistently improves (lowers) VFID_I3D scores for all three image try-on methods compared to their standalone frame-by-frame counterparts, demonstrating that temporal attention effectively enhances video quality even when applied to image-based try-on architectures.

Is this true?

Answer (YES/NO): YES